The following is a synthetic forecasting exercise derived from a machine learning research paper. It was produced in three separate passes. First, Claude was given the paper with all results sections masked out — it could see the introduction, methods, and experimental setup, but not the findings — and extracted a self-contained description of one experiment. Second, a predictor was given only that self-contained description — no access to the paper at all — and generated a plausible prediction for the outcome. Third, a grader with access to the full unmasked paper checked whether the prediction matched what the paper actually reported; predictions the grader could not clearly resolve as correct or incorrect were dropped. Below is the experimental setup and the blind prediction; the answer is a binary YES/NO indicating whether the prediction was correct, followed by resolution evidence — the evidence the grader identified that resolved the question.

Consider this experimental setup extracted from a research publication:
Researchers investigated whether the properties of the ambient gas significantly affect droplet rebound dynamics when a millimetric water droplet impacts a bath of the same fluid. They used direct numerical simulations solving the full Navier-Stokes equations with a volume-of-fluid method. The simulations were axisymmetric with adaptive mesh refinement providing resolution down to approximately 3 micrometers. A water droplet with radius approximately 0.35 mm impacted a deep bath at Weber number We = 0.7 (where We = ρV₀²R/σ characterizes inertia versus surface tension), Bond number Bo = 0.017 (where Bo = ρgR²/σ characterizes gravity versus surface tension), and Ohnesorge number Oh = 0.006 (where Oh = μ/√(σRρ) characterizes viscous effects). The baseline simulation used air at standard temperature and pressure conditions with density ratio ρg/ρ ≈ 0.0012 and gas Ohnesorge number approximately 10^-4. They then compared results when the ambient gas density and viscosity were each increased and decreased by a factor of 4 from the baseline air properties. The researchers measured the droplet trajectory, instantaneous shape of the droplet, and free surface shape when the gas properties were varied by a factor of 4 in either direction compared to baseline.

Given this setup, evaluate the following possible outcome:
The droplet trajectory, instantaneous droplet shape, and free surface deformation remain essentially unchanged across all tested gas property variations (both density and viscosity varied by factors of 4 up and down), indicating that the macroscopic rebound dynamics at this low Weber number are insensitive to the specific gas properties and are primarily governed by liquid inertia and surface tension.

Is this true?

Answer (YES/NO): YES